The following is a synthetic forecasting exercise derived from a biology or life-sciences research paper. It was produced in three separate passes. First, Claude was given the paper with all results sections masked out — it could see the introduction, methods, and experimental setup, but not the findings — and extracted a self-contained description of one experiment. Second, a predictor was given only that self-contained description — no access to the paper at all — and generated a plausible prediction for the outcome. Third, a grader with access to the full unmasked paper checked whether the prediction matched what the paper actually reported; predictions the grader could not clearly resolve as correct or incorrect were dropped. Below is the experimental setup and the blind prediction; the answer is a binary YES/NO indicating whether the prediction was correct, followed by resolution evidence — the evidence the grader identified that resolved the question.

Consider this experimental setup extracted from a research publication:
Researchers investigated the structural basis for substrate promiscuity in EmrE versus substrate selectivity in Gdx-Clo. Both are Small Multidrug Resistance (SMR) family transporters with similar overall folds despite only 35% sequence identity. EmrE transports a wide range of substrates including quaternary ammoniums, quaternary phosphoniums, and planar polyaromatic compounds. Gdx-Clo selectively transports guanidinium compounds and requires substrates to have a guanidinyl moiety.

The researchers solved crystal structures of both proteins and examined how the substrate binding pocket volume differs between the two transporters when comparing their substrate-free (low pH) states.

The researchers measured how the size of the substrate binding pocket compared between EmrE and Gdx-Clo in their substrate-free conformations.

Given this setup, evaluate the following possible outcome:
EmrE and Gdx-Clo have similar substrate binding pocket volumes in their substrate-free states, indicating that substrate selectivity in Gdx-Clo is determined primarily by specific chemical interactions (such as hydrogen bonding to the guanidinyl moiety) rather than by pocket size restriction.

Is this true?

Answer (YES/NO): YES